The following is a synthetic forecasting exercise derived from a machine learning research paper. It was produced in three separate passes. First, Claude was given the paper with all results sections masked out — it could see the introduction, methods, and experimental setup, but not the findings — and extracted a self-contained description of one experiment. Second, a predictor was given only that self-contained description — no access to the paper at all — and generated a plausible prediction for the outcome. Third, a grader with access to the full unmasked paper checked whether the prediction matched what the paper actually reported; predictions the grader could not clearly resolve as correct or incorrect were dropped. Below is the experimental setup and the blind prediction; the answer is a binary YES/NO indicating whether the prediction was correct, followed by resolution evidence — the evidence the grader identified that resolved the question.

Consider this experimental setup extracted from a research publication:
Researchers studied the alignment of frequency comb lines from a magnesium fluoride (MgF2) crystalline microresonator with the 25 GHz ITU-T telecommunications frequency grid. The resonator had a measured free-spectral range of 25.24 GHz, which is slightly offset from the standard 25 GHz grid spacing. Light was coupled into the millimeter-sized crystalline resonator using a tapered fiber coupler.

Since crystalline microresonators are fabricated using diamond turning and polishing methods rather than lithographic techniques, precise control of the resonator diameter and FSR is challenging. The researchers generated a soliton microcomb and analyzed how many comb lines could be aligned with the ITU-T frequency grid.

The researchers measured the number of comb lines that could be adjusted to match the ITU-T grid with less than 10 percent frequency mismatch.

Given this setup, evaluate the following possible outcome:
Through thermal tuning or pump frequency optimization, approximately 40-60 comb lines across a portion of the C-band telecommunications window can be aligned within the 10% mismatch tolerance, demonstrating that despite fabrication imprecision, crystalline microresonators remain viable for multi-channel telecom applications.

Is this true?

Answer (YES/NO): NO